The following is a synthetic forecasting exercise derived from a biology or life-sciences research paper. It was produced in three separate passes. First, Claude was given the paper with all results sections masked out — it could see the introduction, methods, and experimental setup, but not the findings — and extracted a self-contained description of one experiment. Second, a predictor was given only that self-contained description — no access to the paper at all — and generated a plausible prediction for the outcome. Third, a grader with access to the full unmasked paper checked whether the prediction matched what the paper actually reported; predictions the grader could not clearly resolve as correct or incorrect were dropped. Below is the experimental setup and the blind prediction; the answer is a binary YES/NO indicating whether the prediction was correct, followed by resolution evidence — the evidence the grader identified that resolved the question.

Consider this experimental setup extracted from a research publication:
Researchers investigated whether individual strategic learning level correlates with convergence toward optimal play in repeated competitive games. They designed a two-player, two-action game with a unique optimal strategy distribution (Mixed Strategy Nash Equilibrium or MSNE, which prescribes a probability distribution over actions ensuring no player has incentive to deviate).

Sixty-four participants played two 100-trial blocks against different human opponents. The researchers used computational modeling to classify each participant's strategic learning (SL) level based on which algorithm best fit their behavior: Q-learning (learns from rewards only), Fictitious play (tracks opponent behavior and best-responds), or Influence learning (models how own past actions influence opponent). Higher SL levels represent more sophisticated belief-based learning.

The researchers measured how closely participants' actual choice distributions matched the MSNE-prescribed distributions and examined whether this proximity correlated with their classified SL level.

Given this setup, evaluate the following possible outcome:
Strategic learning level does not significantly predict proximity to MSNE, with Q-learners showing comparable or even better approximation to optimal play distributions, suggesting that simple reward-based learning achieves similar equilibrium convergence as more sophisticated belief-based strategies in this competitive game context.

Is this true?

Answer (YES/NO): NO